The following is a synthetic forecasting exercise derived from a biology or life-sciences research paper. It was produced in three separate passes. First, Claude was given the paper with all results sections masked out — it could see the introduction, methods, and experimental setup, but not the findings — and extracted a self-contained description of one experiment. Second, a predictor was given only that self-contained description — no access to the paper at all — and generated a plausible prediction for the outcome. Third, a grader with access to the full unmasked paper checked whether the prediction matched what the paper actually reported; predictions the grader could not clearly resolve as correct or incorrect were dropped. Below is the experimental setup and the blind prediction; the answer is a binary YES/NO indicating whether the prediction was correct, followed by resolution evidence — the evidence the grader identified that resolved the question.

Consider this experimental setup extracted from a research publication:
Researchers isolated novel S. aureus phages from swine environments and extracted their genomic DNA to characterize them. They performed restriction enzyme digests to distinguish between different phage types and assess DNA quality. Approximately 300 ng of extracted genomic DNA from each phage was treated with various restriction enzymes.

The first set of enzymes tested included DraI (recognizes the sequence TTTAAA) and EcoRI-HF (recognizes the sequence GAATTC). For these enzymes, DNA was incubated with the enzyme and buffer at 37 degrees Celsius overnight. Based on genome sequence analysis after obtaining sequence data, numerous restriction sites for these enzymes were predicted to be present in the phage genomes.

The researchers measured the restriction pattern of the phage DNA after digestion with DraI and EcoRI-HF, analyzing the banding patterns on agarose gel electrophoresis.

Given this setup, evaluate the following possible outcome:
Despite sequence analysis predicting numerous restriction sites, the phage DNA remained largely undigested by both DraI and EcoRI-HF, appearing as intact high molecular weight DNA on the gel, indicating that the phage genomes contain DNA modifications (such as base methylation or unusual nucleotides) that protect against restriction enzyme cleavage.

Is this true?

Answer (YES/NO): YES